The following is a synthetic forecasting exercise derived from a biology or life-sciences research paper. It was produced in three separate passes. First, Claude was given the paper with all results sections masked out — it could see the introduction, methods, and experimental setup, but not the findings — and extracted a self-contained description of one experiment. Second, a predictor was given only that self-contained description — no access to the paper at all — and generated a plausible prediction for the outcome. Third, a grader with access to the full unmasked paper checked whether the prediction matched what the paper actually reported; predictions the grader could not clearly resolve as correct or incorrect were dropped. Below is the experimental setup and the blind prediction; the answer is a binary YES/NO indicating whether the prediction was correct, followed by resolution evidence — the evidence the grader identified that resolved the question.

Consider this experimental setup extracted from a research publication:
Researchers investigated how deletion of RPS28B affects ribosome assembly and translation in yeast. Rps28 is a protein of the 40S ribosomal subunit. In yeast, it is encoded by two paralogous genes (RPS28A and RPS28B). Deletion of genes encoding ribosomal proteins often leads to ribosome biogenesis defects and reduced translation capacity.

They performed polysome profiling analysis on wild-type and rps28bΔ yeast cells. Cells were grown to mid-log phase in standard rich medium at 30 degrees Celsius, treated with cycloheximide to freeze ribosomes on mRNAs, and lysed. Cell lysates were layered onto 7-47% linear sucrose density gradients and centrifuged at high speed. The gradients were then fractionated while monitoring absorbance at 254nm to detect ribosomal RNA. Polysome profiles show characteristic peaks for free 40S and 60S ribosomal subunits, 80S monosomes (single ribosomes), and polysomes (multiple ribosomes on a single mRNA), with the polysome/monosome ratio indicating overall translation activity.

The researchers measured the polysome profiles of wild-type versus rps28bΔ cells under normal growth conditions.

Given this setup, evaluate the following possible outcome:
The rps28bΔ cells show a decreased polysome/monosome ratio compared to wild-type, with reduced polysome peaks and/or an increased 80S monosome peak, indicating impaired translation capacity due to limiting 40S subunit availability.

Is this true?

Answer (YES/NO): NO